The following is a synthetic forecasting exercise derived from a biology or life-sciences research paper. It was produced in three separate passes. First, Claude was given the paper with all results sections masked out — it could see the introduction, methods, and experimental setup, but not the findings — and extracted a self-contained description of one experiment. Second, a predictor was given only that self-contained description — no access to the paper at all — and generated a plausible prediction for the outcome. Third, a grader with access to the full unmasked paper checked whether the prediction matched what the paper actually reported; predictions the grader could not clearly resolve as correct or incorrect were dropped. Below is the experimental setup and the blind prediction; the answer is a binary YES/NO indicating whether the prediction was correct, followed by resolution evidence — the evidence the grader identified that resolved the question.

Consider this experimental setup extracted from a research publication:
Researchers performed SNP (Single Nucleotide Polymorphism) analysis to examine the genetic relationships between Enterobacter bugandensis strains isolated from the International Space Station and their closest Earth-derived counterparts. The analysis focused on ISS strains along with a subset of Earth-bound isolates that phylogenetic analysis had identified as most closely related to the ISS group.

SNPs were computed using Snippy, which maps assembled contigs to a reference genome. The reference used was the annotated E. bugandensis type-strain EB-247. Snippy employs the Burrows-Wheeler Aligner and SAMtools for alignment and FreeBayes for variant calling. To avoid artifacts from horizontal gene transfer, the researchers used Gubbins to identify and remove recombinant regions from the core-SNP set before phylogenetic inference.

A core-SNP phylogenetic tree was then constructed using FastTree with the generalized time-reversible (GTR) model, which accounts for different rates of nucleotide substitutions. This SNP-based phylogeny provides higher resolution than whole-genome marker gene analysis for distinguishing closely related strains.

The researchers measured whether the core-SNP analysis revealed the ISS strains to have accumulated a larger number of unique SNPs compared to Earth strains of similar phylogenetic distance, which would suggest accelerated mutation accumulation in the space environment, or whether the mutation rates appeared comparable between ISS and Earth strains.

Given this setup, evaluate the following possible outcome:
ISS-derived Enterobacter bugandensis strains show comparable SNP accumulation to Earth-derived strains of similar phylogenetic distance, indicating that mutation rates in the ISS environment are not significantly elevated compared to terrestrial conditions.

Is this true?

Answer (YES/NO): NO